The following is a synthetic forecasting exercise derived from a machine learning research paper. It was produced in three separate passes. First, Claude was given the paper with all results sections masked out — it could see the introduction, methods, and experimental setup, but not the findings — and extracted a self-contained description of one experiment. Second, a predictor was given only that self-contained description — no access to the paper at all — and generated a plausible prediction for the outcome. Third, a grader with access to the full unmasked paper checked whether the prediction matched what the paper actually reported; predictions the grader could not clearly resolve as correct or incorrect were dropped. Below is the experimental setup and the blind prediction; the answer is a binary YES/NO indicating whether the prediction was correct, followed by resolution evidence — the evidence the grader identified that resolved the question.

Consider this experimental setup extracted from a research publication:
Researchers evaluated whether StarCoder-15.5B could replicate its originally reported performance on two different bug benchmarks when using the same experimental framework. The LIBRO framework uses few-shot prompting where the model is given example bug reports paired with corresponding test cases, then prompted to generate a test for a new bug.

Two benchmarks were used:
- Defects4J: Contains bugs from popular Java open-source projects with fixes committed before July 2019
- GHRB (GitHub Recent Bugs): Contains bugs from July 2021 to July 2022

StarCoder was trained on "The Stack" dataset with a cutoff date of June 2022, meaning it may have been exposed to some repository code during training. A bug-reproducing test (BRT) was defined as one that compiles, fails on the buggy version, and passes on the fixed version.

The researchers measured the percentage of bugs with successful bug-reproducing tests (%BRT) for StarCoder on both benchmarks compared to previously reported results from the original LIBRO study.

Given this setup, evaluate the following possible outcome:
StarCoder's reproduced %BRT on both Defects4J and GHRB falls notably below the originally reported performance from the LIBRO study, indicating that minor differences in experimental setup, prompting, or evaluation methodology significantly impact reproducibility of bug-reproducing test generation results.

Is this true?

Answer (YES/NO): NO